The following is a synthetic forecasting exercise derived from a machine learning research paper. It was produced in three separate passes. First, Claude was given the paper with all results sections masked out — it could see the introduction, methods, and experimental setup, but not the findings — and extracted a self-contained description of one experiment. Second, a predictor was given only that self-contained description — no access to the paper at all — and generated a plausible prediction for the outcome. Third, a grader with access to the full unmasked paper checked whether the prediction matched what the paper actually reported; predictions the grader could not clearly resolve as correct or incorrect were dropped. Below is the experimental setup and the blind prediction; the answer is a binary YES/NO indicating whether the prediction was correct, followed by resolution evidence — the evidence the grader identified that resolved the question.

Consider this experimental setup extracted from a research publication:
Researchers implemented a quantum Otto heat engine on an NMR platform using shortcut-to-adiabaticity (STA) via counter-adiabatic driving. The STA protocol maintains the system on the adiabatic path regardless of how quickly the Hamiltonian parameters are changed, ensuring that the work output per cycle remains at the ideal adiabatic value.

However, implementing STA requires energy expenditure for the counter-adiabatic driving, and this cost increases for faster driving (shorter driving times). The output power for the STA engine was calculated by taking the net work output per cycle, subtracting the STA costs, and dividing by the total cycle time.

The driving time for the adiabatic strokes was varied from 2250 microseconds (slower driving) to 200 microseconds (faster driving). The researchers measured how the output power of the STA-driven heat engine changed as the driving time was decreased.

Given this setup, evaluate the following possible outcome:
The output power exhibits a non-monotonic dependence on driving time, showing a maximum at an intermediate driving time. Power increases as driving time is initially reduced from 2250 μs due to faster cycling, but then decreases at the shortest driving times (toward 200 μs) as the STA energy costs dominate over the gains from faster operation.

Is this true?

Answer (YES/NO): YES